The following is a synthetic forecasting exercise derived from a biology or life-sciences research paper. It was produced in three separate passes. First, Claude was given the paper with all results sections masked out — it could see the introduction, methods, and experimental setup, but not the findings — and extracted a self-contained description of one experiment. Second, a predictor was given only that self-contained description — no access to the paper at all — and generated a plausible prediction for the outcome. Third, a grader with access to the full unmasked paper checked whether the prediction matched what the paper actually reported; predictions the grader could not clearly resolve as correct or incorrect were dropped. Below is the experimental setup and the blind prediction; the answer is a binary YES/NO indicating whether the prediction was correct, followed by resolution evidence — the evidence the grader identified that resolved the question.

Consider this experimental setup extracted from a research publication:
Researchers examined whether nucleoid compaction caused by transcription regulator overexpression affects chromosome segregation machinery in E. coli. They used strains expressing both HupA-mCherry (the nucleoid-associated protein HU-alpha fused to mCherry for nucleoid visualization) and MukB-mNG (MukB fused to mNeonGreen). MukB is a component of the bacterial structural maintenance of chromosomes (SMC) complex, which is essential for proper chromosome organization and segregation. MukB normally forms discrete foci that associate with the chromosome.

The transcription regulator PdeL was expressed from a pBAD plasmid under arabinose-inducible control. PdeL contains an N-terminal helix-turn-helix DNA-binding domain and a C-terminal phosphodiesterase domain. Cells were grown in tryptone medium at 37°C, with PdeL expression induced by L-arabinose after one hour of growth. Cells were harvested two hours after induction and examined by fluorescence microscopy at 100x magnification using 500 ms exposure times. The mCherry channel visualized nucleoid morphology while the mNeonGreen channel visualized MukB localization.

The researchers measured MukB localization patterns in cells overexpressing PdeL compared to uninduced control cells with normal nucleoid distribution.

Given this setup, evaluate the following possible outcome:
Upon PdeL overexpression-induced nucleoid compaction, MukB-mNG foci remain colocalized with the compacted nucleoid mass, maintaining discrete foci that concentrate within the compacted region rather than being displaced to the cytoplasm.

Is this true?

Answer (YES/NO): NO